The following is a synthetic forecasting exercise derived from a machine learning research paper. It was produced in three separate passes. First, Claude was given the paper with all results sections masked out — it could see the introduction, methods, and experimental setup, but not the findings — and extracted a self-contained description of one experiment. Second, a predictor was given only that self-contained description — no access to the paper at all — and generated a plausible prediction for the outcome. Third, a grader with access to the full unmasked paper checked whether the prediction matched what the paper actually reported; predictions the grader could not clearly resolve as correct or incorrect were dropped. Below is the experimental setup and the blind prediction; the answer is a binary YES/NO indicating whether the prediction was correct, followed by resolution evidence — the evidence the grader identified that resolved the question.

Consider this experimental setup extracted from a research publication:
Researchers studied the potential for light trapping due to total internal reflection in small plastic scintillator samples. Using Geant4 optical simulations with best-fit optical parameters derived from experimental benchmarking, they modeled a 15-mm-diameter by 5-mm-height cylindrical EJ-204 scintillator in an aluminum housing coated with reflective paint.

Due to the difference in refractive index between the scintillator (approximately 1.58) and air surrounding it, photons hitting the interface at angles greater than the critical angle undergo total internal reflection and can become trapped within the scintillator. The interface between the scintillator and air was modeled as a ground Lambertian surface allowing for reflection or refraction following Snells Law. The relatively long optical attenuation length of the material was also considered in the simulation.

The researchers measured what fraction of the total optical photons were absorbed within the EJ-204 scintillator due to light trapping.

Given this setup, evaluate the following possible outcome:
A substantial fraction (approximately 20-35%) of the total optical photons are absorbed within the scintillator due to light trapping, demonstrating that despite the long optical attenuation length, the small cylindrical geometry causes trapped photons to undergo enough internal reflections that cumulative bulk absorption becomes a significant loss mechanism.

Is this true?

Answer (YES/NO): NO